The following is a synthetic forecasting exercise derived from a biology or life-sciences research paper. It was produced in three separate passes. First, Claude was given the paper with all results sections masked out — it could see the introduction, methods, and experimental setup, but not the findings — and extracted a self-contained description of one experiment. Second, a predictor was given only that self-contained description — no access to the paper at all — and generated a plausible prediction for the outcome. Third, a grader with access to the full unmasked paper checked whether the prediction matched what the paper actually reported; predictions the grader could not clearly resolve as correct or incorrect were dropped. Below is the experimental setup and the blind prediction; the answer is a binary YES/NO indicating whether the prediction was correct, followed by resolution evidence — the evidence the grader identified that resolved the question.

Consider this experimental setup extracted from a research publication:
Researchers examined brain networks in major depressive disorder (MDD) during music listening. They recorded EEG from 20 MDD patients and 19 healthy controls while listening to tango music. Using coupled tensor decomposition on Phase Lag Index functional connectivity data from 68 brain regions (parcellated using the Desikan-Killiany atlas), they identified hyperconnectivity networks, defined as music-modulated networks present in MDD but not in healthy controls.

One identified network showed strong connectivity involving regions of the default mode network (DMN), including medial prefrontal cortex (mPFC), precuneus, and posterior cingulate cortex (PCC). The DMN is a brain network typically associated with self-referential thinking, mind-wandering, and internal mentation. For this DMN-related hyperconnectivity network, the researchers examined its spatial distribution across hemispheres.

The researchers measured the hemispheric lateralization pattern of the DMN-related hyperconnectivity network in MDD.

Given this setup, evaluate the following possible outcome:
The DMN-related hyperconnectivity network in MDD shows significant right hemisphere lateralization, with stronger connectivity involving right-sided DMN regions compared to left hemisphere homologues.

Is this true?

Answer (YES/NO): YES